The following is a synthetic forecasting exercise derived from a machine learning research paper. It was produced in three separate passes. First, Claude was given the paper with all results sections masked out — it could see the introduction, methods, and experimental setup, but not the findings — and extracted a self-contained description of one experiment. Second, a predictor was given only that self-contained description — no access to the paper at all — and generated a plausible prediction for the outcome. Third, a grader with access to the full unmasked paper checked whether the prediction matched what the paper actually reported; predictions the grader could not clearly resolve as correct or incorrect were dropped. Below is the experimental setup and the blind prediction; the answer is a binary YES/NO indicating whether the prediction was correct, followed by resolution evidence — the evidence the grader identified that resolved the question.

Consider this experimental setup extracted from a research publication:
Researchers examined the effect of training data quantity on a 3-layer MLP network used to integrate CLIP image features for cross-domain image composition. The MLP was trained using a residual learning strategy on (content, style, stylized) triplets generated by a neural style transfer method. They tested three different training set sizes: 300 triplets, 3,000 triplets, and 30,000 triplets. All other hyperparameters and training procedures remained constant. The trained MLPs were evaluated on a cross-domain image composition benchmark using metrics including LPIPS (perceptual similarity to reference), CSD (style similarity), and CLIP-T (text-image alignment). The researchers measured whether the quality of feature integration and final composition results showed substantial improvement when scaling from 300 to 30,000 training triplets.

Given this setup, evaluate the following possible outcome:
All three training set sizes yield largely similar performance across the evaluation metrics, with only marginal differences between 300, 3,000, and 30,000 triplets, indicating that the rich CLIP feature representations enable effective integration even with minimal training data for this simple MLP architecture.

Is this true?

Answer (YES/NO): YES